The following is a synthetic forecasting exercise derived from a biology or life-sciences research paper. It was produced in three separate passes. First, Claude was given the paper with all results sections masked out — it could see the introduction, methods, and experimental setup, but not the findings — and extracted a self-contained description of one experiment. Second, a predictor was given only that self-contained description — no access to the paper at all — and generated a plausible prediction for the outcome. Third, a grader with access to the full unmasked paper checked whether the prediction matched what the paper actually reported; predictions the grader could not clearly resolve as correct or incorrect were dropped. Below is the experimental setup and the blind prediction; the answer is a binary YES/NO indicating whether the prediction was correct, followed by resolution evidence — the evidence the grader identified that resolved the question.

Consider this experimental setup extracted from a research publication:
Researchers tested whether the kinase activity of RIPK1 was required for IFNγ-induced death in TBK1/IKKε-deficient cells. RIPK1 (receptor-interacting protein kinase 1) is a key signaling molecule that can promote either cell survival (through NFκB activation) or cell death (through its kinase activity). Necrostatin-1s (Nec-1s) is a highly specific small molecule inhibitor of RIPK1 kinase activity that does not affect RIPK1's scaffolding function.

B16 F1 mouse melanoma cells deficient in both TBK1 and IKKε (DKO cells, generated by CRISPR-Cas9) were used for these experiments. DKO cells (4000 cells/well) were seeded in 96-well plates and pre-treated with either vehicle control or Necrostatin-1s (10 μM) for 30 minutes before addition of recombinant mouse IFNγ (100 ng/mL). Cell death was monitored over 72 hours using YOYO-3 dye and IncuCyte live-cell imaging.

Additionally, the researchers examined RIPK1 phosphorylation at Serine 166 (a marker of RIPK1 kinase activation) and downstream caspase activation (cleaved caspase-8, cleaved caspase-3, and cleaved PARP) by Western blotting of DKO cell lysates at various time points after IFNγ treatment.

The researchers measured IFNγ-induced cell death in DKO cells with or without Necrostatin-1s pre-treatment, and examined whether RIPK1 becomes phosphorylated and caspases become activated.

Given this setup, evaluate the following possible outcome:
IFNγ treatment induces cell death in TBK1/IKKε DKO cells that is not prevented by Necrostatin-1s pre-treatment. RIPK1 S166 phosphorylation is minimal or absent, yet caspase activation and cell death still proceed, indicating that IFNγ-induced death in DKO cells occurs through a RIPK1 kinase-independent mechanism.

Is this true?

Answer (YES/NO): NO